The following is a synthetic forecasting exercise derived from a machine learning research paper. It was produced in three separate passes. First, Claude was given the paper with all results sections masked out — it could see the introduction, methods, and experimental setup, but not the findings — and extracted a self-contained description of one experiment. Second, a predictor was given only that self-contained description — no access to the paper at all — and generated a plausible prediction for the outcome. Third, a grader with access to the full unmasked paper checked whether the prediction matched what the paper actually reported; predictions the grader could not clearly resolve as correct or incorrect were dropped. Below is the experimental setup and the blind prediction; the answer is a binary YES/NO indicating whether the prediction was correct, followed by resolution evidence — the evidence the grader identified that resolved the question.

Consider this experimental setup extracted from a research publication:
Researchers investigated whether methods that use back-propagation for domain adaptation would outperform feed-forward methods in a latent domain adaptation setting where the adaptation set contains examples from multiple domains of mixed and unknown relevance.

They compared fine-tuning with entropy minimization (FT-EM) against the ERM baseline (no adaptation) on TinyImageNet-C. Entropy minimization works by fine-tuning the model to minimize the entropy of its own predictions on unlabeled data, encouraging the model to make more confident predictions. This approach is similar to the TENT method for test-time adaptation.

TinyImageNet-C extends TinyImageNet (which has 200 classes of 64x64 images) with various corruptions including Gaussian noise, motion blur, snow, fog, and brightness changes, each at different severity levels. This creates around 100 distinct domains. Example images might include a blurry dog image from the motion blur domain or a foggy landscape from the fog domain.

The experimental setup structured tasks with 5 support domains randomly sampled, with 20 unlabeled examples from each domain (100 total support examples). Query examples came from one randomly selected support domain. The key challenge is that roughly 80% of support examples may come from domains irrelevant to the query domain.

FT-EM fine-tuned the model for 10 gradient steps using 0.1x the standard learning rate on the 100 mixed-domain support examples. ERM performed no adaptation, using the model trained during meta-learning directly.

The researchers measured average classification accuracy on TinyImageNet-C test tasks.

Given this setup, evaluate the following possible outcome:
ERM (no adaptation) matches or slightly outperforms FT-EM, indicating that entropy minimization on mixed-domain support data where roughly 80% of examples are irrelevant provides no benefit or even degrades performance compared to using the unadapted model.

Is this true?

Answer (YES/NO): YES